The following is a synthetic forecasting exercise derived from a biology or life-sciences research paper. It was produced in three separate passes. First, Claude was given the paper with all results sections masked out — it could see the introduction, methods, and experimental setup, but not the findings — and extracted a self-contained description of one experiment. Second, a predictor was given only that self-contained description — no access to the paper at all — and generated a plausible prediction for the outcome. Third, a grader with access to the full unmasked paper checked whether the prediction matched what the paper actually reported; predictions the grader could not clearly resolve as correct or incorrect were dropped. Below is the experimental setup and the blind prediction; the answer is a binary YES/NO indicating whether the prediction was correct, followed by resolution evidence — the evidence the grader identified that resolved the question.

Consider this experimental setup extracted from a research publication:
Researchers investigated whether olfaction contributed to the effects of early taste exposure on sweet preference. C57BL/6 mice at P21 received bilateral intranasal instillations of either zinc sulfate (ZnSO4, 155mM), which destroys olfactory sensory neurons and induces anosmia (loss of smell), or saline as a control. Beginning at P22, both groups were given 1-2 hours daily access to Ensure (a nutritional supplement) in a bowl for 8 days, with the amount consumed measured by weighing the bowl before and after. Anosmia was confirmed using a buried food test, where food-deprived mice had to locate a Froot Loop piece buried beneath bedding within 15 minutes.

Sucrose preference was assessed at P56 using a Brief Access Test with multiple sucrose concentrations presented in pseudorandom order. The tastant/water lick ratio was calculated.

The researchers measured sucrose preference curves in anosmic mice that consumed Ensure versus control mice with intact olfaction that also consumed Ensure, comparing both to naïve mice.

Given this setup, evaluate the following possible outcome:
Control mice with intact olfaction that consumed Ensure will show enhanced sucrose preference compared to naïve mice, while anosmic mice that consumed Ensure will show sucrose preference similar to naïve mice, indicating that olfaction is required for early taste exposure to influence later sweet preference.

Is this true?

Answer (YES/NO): NO